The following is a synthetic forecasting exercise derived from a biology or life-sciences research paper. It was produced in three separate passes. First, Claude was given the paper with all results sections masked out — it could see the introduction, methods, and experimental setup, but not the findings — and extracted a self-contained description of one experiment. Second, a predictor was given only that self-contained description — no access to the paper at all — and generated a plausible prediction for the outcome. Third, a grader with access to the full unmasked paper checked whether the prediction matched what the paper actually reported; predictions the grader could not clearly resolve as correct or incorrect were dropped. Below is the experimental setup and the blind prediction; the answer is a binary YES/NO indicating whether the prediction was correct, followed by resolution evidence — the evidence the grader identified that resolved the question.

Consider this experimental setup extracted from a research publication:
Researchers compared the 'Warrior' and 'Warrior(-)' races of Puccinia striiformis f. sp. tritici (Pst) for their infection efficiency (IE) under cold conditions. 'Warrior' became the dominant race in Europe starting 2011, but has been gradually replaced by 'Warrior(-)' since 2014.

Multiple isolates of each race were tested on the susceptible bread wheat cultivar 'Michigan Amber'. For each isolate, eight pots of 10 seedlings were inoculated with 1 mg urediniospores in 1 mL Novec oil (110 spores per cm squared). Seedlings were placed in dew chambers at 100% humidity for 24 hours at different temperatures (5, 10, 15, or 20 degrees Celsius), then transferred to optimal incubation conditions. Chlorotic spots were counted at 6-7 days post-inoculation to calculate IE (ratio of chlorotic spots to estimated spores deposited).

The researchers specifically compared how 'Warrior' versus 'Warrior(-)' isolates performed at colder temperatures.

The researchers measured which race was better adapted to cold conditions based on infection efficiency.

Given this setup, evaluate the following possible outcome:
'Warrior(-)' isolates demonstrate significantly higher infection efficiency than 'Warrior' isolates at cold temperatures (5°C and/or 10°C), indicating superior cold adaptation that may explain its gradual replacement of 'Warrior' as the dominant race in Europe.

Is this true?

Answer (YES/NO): NO